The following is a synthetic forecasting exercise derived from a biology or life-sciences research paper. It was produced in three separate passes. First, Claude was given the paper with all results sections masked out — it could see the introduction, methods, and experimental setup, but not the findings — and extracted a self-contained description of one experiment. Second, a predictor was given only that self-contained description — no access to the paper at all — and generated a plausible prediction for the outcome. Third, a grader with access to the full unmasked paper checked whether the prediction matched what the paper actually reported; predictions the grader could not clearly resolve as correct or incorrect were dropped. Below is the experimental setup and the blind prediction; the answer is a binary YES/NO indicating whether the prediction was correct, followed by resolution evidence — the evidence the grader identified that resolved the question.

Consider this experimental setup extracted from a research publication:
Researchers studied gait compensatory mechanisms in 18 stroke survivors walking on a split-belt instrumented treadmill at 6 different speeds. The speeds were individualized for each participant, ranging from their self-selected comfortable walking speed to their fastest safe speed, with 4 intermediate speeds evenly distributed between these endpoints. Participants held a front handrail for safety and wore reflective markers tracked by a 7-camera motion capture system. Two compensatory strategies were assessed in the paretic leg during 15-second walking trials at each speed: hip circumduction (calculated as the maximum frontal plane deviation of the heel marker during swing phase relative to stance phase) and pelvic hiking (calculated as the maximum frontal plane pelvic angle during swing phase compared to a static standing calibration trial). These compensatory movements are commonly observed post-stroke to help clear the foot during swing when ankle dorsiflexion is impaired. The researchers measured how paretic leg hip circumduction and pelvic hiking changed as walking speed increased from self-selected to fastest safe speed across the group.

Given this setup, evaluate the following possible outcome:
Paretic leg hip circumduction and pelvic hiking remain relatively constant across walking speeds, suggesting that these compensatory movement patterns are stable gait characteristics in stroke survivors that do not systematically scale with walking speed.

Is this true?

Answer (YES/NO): NO